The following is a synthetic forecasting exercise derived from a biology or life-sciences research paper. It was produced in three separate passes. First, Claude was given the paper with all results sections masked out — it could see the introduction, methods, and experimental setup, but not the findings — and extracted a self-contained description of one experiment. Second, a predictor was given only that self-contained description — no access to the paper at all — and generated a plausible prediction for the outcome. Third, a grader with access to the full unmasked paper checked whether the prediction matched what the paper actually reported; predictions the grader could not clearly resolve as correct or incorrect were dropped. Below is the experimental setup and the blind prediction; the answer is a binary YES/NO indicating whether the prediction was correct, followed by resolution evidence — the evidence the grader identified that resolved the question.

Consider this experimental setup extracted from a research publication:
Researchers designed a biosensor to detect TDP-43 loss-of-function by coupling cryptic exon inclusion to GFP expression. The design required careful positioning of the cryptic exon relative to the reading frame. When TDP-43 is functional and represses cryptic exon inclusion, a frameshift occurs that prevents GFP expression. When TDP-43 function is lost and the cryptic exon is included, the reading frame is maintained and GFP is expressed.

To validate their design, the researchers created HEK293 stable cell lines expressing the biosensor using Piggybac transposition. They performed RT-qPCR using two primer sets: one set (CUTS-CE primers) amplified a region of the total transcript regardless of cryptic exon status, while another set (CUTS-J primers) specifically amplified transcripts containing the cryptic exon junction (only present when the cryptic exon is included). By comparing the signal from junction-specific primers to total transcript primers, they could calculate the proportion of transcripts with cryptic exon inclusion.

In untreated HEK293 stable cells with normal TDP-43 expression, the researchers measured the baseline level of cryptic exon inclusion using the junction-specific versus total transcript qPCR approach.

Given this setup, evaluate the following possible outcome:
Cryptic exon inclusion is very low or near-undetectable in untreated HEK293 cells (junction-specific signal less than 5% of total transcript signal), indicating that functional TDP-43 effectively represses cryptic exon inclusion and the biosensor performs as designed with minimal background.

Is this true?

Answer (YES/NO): YES